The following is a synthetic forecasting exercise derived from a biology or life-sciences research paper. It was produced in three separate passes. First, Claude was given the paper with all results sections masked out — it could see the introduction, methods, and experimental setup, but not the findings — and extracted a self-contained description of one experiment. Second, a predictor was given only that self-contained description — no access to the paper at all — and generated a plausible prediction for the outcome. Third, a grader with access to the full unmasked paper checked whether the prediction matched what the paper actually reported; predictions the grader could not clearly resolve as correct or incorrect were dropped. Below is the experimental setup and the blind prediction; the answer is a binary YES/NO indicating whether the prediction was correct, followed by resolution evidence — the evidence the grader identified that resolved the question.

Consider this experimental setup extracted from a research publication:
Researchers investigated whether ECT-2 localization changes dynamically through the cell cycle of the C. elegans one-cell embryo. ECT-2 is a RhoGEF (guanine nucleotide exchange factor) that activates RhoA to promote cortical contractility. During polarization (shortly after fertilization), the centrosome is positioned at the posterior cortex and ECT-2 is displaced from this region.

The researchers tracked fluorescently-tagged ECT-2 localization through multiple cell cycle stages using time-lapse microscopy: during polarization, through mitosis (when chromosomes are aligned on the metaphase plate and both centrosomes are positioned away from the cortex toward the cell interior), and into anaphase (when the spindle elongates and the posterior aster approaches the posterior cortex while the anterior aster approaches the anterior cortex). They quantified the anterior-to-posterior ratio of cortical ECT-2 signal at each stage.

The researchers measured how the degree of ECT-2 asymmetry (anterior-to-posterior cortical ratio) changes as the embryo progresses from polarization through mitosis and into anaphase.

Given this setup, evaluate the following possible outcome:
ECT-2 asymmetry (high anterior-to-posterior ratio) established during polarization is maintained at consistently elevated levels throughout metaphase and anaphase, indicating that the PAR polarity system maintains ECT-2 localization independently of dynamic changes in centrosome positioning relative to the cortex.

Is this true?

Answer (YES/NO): NO